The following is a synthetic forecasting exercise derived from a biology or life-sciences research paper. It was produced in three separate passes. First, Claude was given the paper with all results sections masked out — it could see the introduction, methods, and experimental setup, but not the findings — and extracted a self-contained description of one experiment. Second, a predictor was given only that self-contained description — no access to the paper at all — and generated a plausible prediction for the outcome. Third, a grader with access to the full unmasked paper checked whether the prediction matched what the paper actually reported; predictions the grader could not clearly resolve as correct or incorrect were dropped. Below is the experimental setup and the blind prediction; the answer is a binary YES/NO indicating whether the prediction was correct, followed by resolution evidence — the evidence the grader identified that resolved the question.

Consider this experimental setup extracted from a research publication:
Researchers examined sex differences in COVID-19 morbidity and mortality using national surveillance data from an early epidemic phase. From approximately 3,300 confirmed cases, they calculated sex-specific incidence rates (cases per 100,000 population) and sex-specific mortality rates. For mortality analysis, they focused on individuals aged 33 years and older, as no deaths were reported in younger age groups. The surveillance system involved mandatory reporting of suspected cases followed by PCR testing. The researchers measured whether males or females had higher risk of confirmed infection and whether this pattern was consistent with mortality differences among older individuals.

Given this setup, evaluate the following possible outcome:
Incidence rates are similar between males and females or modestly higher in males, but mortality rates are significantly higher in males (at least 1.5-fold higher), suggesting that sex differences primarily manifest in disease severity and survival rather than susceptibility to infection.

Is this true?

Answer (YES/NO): NO